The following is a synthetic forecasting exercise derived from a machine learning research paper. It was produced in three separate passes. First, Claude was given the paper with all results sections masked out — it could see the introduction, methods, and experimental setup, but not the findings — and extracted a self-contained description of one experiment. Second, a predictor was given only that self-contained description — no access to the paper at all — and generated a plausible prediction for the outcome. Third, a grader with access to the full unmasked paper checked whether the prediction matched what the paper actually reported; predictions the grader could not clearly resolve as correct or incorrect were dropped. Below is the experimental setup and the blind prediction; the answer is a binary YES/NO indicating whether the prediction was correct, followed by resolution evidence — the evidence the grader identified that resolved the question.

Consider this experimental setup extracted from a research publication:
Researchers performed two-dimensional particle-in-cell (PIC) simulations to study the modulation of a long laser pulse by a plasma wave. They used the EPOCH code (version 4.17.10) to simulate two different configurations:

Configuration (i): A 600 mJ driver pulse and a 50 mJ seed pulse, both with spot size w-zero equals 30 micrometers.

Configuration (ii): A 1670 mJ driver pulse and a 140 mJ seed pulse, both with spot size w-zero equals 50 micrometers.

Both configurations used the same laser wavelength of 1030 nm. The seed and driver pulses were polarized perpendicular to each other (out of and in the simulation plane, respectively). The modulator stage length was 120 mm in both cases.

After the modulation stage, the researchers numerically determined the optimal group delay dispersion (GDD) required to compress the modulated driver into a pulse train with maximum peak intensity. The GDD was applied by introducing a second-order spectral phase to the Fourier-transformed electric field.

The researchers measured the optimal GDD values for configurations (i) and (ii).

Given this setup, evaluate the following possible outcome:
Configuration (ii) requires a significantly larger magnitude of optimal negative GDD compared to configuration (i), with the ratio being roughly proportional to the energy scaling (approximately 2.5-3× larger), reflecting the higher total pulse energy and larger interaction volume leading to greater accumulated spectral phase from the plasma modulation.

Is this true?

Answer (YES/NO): NO